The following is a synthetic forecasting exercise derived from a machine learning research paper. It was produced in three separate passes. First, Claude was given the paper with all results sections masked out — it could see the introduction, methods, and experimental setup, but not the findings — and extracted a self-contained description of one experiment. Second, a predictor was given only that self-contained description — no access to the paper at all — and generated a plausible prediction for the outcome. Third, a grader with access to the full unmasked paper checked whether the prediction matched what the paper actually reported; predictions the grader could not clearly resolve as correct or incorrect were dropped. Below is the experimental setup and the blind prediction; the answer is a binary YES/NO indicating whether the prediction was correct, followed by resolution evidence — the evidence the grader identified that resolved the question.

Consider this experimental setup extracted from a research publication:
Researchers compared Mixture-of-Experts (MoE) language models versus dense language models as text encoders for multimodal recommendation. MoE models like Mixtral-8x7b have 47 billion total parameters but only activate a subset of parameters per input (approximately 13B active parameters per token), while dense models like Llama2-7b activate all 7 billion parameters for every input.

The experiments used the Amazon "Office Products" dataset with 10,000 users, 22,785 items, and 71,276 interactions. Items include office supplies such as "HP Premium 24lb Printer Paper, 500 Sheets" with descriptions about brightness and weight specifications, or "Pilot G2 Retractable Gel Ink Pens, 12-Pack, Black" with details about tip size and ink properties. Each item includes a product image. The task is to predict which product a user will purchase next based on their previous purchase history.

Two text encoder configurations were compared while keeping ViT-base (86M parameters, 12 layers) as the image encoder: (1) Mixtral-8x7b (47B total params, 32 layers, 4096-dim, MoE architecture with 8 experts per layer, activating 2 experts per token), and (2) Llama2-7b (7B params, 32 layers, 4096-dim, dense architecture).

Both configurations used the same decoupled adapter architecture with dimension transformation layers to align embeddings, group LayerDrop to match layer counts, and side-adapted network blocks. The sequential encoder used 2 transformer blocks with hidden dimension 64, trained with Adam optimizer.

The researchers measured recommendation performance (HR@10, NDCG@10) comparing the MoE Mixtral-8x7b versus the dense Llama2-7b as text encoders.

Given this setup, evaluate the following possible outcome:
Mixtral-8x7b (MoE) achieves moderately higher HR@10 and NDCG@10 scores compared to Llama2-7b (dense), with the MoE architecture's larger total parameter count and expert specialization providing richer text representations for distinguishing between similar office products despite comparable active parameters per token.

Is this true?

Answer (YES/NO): NO